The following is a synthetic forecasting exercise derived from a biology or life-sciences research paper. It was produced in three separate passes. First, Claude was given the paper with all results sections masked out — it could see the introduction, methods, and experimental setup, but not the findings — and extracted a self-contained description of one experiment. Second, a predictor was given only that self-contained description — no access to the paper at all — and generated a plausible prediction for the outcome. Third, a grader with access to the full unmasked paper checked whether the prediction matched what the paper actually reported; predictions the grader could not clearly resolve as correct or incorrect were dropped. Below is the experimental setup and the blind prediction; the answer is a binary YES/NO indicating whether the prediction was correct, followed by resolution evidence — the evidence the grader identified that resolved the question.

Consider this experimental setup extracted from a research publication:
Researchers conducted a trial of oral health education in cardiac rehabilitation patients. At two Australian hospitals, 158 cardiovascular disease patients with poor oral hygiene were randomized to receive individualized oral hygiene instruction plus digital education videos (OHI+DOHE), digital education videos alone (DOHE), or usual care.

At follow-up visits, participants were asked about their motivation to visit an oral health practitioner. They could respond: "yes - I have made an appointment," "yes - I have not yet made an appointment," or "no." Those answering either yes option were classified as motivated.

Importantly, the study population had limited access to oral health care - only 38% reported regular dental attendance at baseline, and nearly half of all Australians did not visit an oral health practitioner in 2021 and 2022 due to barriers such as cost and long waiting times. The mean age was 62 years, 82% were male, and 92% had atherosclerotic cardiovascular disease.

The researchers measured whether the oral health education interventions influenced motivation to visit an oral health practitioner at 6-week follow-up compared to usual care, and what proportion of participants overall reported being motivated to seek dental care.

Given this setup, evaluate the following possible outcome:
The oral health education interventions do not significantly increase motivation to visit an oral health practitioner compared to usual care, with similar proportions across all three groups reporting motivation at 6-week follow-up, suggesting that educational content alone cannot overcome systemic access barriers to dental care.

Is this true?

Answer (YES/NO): YES